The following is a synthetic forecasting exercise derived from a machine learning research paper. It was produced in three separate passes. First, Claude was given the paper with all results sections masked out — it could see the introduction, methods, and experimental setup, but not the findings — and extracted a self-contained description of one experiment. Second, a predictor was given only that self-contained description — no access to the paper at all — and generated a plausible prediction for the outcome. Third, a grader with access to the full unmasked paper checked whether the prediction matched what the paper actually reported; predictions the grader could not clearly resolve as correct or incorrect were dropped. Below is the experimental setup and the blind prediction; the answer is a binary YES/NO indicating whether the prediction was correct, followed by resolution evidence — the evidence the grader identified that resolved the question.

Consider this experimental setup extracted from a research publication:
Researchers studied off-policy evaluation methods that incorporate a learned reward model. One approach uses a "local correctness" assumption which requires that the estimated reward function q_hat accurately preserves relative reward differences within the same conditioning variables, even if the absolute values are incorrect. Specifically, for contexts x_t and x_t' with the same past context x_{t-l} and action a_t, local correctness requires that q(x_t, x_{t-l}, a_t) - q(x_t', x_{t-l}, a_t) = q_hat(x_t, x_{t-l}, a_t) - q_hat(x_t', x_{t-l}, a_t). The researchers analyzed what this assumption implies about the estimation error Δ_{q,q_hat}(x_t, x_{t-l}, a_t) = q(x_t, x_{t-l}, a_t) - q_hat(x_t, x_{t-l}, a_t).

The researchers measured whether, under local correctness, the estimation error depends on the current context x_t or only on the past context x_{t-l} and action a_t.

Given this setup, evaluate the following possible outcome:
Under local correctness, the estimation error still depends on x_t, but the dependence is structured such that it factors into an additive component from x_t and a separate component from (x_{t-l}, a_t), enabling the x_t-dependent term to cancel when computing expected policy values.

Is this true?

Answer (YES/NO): NO